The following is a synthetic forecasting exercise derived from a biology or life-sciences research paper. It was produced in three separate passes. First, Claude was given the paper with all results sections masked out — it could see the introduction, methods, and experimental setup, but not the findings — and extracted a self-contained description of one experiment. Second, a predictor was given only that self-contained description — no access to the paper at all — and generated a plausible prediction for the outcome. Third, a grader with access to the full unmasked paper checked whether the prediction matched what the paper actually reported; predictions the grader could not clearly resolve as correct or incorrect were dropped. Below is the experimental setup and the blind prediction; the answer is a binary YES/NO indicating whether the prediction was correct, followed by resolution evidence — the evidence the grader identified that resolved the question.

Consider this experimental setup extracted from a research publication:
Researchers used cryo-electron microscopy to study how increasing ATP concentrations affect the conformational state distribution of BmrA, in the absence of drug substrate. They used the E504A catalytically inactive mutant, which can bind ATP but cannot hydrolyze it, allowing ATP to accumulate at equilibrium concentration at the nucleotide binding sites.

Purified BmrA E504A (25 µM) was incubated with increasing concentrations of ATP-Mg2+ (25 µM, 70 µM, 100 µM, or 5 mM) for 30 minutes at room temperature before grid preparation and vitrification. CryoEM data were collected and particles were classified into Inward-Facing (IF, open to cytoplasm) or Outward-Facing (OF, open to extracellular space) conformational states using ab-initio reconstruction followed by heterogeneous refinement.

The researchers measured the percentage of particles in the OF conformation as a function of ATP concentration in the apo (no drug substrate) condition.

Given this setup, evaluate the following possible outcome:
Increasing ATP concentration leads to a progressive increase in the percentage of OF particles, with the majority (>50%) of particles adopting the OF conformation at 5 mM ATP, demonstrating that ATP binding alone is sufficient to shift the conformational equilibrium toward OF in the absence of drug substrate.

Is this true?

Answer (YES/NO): YES